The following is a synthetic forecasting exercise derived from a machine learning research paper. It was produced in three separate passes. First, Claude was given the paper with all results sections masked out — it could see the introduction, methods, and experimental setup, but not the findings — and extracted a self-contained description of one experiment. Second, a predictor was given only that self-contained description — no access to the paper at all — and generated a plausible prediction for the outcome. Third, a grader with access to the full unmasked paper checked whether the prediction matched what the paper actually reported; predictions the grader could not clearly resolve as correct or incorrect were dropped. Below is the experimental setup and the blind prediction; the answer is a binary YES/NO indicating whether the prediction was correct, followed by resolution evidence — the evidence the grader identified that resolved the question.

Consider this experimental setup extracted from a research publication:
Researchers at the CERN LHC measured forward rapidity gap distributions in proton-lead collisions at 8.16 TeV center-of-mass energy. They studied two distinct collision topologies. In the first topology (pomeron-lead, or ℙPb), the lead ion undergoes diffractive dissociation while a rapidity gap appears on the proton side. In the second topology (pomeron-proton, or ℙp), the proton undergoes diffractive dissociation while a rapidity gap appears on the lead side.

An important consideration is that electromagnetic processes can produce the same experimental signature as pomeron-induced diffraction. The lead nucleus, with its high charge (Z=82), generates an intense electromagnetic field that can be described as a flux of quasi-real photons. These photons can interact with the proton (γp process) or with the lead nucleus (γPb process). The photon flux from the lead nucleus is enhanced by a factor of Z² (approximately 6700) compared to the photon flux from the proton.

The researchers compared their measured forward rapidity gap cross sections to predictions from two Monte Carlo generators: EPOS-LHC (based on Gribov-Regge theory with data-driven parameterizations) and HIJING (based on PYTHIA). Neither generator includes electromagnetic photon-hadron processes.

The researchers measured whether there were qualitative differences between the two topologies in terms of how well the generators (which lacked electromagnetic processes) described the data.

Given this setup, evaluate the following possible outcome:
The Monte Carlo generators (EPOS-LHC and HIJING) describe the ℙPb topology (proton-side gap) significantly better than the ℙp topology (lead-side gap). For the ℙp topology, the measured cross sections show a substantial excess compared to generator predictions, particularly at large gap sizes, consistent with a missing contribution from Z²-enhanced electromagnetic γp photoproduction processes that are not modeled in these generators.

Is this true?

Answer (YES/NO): YES